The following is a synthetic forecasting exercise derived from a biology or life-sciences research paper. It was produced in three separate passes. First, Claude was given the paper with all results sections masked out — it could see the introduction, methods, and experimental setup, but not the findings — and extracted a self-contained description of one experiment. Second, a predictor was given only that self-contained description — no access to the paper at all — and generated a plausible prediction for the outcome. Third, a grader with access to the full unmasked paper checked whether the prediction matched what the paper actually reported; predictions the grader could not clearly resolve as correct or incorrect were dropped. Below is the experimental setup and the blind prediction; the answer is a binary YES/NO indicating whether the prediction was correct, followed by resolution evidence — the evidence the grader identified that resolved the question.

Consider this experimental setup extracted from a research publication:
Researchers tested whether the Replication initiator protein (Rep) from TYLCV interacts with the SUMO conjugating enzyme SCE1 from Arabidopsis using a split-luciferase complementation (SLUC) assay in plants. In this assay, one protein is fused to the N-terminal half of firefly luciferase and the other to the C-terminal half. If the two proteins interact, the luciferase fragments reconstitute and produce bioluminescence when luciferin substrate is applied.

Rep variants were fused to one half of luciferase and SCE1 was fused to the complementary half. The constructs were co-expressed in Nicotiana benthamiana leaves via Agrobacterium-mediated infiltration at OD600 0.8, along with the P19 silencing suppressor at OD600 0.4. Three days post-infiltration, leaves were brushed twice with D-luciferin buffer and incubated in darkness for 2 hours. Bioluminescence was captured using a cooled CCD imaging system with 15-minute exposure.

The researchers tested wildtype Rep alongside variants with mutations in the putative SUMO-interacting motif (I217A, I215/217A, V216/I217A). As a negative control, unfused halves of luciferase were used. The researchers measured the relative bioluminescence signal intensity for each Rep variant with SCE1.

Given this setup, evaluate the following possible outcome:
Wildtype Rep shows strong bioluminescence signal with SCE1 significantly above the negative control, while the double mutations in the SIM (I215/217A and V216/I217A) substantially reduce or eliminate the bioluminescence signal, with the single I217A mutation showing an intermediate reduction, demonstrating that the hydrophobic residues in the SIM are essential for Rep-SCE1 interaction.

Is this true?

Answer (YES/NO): NO